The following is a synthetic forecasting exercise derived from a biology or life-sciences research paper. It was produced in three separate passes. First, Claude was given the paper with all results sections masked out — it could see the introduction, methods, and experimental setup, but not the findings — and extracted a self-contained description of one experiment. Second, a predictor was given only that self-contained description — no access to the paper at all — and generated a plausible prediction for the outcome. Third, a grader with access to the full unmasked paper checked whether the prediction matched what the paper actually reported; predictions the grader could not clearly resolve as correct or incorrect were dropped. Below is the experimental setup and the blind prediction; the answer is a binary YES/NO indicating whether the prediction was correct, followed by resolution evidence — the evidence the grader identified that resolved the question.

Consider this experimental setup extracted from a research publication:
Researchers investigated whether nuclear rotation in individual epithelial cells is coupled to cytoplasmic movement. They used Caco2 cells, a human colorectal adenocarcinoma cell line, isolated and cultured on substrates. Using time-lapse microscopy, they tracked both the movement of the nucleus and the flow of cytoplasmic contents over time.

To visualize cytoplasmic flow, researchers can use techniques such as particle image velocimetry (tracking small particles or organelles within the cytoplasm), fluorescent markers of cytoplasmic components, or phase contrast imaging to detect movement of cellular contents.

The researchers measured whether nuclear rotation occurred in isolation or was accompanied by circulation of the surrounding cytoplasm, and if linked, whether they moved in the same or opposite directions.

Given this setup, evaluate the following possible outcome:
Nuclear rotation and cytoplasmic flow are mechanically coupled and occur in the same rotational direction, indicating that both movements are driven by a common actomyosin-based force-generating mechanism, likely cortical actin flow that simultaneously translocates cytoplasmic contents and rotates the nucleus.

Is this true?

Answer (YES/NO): NO